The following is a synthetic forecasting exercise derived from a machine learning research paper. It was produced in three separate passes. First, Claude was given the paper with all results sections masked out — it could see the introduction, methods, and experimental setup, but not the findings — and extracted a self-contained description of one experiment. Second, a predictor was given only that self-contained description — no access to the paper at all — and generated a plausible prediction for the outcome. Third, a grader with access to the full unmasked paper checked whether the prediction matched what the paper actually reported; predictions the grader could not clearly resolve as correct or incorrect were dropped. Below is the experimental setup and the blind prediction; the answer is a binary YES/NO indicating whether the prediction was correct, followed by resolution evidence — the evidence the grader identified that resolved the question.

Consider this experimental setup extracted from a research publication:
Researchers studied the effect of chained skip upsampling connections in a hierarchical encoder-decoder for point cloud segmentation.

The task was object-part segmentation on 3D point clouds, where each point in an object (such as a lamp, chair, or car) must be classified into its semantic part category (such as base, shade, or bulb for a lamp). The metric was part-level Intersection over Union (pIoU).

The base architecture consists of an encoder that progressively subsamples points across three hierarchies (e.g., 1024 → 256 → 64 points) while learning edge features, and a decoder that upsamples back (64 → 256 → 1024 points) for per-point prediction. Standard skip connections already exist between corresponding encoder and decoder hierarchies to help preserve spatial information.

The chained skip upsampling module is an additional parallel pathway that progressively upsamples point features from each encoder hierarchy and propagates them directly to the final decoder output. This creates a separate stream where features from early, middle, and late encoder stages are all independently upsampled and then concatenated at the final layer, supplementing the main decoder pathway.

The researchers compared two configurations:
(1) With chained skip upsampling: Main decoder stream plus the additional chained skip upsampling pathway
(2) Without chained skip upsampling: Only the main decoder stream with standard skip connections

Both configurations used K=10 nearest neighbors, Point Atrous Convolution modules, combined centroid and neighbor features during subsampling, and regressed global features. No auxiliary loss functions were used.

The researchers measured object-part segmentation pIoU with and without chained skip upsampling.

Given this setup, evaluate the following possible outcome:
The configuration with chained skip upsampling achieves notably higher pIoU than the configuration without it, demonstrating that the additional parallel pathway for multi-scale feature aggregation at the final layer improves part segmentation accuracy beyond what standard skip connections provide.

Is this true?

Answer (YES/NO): YES